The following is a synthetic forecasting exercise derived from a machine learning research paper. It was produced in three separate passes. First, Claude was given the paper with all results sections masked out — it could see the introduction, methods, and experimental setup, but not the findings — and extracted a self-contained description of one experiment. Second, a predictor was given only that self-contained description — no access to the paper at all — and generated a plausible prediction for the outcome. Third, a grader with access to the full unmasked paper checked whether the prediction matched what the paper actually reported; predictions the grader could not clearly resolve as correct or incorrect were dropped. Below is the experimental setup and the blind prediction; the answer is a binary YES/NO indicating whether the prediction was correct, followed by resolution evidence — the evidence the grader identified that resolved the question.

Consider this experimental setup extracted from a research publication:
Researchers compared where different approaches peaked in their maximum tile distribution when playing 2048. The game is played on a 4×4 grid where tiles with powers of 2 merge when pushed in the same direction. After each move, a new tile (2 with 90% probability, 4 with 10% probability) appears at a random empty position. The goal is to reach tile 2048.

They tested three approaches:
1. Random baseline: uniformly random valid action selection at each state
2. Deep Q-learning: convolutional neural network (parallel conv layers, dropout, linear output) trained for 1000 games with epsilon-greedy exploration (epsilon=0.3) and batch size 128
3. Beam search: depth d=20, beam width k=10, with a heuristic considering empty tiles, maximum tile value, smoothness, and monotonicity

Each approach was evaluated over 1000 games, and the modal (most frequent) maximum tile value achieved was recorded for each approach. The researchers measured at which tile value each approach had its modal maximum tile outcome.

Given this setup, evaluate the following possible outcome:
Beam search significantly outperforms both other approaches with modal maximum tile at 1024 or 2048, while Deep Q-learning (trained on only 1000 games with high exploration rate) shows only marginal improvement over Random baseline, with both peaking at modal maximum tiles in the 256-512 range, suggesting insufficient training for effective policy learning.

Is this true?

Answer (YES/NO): NO